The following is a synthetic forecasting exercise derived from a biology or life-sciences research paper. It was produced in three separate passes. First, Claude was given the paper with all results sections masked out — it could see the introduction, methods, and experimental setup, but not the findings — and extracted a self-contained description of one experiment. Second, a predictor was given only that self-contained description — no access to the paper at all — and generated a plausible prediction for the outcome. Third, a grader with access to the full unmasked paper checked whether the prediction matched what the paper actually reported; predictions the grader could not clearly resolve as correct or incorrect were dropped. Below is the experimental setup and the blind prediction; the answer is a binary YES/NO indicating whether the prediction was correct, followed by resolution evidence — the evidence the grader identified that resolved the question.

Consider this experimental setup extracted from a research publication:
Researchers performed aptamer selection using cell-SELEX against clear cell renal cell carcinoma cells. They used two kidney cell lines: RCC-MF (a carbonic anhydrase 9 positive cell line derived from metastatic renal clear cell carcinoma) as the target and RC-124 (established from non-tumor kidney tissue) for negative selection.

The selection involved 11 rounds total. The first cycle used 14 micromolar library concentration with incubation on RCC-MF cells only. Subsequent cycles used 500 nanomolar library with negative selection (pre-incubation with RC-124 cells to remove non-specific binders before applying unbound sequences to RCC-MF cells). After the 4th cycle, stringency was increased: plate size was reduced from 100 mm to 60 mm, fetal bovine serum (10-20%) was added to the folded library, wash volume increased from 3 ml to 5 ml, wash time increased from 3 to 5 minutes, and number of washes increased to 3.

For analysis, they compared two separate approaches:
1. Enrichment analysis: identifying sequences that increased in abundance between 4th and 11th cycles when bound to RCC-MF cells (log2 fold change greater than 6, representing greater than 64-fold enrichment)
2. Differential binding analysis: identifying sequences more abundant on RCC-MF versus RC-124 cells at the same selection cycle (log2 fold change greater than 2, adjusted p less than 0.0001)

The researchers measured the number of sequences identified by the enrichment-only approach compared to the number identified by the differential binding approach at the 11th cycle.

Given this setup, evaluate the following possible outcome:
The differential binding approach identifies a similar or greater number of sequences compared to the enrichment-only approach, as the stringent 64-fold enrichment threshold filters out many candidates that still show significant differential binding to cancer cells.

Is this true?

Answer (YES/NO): NO